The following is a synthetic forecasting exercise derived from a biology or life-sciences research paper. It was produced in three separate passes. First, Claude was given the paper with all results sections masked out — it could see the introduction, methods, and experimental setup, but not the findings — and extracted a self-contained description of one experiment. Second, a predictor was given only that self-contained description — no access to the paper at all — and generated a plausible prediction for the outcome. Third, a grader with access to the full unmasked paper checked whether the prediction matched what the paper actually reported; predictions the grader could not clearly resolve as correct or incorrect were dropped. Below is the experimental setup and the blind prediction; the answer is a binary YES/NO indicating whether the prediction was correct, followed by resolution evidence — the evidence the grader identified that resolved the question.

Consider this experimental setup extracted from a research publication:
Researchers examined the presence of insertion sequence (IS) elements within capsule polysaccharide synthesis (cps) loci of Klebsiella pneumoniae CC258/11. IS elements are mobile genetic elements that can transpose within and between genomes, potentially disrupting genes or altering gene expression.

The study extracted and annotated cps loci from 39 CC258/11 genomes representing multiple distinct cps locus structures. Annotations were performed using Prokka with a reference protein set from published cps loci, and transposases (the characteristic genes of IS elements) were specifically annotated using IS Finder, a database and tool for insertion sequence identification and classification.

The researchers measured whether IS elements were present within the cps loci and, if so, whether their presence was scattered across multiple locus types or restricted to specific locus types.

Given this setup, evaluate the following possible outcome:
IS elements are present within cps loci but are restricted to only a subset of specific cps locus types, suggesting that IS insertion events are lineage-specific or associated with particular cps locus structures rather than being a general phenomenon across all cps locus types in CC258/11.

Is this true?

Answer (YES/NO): NO